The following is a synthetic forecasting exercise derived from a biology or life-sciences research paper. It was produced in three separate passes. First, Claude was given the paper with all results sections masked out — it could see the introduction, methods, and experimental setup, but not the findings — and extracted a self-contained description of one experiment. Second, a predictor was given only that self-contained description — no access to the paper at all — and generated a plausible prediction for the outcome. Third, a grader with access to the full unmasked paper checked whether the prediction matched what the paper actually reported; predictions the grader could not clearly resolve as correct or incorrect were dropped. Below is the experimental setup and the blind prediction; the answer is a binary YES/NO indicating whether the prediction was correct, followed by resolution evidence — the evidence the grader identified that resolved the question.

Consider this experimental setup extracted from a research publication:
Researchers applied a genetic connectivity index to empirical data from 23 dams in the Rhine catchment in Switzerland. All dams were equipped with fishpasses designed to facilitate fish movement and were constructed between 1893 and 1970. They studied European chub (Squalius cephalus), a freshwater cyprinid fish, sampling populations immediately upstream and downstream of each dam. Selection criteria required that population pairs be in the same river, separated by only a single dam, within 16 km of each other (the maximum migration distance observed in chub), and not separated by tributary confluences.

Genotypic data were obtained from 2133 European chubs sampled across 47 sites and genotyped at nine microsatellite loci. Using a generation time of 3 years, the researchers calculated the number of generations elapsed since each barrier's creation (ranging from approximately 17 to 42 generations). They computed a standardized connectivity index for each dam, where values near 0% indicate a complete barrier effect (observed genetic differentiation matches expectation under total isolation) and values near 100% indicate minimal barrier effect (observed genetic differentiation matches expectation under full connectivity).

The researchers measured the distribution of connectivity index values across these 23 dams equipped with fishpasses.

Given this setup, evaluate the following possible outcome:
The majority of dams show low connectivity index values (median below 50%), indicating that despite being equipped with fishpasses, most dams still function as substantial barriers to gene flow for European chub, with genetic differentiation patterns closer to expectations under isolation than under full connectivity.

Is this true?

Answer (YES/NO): NO